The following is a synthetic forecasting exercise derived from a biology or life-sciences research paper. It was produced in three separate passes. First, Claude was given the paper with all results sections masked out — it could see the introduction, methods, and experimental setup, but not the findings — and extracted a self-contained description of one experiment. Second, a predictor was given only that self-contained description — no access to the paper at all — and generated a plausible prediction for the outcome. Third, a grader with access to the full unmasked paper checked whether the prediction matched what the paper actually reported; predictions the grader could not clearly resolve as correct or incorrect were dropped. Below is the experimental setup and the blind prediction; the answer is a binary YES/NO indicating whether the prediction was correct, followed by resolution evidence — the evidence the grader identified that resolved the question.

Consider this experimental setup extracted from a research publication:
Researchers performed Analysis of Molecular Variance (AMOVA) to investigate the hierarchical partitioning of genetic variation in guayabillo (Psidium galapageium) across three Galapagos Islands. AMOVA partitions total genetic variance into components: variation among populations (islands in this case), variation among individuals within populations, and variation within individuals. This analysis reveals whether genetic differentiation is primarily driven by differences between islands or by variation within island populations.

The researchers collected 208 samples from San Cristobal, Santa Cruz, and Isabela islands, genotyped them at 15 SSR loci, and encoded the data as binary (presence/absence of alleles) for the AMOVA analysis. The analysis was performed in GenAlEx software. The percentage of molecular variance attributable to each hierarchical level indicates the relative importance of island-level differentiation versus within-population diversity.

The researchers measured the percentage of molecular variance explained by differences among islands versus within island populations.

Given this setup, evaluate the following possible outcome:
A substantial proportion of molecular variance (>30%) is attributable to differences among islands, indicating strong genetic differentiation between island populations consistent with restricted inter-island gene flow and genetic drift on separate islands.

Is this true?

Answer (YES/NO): NO